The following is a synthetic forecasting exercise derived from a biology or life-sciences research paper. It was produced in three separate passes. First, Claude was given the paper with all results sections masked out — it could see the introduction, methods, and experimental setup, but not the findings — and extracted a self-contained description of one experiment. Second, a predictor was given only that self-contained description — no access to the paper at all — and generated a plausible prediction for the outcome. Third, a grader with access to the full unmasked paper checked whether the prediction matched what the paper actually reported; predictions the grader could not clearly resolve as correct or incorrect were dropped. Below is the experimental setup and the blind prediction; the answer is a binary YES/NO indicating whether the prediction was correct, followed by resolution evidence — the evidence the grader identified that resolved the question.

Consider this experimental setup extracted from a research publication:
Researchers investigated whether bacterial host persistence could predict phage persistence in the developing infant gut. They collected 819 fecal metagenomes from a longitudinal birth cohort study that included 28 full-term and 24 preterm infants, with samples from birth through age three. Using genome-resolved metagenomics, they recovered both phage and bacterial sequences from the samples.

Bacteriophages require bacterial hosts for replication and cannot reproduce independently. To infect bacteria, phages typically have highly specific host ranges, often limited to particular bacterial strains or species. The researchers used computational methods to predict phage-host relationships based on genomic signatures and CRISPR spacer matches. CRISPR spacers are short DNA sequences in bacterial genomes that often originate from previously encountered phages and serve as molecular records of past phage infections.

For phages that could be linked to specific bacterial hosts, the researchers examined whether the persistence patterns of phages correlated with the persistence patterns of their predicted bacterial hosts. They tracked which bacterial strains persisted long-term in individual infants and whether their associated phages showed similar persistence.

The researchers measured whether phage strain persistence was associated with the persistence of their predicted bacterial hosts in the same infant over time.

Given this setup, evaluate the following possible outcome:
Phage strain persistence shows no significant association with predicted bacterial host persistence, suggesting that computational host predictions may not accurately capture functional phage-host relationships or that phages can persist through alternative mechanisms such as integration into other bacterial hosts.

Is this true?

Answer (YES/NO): NO